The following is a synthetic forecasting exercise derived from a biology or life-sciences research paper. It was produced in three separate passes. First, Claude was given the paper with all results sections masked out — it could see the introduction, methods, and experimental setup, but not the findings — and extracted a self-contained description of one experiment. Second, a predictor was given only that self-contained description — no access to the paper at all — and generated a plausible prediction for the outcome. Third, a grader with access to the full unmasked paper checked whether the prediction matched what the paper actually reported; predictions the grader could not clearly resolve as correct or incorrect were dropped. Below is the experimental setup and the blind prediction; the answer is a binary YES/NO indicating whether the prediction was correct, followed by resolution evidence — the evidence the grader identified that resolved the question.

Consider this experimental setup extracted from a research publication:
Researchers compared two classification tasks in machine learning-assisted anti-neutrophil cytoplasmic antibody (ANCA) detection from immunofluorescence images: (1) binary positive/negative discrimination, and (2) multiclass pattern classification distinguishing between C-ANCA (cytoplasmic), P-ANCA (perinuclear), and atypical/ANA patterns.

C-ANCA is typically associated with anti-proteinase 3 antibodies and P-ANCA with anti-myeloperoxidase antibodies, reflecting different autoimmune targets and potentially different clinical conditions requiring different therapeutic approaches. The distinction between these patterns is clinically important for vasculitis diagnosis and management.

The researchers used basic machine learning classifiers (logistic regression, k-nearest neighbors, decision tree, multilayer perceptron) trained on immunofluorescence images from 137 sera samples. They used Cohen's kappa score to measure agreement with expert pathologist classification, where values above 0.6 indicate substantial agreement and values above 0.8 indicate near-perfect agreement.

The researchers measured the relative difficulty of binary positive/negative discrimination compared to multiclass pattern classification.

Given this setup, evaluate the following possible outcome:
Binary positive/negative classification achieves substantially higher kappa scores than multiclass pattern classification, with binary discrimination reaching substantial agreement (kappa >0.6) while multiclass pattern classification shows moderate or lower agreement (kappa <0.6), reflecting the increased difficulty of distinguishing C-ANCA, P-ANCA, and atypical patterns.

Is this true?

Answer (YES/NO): YES